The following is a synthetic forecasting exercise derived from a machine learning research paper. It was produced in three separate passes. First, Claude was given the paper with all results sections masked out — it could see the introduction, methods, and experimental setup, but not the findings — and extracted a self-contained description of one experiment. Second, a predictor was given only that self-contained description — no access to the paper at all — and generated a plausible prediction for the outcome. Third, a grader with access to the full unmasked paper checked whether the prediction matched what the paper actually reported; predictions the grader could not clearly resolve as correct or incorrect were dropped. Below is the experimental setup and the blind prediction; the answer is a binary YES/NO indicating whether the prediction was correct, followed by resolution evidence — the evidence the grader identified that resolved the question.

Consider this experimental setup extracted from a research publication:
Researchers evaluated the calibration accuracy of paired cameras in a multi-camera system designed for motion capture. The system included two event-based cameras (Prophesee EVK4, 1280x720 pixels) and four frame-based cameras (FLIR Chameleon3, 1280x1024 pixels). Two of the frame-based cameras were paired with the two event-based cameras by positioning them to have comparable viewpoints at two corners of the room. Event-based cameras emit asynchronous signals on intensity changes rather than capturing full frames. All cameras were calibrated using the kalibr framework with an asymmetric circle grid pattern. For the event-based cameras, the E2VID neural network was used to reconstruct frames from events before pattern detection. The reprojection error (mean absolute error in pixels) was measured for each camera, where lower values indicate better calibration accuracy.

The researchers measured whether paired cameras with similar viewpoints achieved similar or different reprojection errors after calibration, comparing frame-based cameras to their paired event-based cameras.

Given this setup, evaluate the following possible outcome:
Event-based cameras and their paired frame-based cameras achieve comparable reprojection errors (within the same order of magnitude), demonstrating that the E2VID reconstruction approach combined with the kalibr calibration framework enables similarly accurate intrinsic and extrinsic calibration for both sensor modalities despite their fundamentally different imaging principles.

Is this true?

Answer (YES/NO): YES